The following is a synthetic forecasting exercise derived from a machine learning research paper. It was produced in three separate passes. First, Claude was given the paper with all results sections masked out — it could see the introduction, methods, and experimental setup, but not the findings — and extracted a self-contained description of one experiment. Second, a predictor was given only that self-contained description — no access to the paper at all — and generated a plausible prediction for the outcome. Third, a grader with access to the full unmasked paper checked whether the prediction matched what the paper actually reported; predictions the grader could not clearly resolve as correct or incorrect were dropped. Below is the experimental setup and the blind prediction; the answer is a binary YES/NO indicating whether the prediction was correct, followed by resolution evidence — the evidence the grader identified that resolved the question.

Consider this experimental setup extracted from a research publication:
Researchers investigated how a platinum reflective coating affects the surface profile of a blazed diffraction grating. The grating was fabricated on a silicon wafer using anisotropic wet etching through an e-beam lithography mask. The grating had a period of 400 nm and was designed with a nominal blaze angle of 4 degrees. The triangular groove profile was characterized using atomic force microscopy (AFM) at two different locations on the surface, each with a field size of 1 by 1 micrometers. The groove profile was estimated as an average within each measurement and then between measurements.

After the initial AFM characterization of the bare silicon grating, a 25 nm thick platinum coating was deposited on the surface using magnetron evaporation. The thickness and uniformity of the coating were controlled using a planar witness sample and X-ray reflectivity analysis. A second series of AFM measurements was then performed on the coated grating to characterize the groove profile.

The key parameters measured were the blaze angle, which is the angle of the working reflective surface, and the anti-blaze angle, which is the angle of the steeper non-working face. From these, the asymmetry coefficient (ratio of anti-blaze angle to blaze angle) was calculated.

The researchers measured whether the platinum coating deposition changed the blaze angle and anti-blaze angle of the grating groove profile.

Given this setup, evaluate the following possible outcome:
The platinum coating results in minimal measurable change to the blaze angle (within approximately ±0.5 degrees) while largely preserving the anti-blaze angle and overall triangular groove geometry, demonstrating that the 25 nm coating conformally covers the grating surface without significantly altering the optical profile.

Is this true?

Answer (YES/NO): NO